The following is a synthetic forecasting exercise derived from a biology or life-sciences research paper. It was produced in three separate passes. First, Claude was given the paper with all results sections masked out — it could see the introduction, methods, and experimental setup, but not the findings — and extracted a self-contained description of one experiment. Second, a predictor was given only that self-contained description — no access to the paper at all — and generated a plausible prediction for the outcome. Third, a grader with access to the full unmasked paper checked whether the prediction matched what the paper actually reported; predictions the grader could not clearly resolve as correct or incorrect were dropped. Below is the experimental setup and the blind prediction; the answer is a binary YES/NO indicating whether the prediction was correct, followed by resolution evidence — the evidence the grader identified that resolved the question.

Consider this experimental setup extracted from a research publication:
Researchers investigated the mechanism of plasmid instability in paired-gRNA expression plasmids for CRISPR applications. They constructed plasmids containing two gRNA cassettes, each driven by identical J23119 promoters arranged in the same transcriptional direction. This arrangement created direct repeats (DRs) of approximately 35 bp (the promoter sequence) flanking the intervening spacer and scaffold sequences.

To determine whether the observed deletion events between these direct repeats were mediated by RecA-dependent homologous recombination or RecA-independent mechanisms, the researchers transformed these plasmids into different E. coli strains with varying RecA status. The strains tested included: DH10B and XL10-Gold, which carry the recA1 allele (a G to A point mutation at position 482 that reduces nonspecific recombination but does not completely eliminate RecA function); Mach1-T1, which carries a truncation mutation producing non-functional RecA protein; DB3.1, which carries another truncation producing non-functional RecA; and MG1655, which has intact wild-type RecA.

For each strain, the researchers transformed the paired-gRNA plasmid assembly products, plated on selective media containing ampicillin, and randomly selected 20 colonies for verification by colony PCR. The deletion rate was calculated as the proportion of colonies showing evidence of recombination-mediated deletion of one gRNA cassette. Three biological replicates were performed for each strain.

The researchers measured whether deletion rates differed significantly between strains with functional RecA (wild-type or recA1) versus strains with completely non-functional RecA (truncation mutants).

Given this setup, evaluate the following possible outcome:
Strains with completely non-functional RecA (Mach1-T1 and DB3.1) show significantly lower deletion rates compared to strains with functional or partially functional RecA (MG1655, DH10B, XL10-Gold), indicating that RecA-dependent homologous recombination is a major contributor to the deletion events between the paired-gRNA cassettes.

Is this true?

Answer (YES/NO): NO